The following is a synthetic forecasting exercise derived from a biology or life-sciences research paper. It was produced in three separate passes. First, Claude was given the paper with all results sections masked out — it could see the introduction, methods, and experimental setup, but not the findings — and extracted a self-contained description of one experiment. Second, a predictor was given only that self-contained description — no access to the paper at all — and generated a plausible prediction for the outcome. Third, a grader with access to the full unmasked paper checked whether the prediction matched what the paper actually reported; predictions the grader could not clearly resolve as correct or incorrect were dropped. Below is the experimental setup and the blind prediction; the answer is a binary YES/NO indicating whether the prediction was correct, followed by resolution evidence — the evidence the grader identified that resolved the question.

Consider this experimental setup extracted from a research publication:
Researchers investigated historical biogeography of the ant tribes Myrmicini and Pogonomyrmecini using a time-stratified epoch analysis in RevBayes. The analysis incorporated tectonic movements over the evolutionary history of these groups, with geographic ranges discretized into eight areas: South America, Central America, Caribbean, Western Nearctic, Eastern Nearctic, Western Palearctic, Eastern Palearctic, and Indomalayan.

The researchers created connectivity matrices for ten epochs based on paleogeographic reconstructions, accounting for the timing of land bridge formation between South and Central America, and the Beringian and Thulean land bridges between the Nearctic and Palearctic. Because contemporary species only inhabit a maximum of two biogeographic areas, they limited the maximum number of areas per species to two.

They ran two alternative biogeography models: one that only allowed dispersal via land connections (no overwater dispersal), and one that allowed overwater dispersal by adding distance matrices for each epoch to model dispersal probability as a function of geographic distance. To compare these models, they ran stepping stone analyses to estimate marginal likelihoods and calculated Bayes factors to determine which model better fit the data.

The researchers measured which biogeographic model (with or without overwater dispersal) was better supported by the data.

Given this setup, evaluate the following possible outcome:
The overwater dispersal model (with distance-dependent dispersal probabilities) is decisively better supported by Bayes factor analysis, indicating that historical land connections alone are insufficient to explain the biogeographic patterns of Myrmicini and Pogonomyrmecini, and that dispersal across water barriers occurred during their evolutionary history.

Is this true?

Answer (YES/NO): YES